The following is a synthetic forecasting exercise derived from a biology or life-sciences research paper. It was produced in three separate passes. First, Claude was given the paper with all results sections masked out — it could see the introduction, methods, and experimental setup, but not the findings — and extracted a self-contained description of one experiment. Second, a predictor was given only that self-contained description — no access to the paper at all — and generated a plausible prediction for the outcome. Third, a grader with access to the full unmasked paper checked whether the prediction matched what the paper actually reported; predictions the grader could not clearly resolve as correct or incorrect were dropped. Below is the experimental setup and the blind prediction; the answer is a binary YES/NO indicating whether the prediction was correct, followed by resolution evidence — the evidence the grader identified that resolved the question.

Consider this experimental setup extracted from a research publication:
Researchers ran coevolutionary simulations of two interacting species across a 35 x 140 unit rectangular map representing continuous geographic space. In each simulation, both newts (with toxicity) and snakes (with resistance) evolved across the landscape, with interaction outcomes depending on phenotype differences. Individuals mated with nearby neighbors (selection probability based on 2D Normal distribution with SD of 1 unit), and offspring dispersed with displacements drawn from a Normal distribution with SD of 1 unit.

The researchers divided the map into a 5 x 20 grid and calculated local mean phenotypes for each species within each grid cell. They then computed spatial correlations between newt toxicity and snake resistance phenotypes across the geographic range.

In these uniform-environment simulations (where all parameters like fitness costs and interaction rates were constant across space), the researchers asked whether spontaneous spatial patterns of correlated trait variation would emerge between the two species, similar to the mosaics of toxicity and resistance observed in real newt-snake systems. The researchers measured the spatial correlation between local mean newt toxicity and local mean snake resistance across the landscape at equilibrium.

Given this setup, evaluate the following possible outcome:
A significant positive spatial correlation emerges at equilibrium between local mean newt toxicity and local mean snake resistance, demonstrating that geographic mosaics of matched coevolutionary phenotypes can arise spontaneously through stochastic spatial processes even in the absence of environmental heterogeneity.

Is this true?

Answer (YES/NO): NO